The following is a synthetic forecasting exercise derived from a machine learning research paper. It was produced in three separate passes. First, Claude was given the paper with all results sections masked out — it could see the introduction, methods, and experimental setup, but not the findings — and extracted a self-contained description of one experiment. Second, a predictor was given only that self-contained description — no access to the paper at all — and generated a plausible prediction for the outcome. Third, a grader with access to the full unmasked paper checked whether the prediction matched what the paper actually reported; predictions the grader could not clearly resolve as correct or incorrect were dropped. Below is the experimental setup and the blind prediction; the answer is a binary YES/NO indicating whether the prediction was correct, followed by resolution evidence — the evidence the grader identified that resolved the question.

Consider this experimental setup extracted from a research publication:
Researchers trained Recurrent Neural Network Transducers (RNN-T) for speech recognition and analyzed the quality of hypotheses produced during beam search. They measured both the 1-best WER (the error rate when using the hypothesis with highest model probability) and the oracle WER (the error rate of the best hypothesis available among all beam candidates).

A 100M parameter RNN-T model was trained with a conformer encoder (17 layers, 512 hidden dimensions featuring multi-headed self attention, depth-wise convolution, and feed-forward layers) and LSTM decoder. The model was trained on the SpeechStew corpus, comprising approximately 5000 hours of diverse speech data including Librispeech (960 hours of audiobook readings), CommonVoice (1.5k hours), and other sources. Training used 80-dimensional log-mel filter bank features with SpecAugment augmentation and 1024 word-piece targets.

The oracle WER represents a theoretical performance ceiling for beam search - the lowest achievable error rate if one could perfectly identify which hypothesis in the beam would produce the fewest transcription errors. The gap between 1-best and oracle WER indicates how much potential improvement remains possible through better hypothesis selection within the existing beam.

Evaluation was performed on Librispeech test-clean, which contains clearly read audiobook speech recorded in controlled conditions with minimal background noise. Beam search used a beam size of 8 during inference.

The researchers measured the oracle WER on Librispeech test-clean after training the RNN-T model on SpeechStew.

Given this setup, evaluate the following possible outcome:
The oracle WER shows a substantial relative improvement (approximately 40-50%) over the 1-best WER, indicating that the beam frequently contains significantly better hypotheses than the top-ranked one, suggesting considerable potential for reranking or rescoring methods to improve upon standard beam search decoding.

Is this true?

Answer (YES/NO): NO